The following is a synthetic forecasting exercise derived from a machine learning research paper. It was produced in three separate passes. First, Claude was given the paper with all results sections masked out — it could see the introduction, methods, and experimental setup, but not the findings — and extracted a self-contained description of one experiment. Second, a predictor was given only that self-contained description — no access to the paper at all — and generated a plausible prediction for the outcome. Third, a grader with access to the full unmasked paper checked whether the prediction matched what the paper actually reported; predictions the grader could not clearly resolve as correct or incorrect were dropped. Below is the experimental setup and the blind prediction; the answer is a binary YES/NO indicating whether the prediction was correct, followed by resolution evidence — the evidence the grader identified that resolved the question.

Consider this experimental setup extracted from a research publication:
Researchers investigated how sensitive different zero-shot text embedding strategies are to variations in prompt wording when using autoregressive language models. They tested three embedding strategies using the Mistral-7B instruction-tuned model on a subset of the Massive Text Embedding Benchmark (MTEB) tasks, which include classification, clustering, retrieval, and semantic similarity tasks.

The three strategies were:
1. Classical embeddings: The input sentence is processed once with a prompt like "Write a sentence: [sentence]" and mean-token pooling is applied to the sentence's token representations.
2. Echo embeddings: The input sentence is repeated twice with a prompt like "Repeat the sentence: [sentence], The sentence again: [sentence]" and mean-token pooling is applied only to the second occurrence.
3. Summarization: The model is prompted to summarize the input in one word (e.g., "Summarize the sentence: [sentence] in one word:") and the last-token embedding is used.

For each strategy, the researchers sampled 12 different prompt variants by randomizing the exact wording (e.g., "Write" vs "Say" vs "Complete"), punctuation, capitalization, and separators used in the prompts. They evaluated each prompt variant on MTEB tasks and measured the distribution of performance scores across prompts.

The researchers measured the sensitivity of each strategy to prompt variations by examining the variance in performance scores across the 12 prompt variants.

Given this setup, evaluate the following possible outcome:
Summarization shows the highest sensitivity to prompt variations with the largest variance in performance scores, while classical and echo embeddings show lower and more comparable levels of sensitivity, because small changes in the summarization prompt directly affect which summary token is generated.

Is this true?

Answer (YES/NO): YES